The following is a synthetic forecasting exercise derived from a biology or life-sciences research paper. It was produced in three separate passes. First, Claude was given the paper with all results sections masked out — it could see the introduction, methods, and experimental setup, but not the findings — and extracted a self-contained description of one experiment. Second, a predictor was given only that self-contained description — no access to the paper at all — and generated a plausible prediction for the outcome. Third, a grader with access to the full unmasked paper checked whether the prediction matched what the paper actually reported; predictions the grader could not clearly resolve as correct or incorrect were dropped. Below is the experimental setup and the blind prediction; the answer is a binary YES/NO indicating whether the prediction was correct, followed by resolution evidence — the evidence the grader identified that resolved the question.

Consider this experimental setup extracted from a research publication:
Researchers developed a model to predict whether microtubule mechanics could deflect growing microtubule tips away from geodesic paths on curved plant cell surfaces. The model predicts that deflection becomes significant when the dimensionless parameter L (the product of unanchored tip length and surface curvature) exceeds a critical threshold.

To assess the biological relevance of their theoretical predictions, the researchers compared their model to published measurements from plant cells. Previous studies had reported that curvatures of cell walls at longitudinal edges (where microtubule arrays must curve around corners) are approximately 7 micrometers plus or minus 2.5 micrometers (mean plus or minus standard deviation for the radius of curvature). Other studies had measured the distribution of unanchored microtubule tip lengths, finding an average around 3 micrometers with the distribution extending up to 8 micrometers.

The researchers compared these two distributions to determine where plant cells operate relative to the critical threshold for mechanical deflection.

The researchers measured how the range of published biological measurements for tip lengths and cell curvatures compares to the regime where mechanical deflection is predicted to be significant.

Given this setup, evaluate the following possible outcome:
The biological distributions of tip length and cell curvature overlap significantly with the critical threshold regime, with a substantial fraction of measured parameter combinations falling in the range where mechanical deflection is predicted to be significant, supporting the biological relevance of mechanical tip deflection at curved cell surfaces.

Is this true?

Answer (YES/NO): YES